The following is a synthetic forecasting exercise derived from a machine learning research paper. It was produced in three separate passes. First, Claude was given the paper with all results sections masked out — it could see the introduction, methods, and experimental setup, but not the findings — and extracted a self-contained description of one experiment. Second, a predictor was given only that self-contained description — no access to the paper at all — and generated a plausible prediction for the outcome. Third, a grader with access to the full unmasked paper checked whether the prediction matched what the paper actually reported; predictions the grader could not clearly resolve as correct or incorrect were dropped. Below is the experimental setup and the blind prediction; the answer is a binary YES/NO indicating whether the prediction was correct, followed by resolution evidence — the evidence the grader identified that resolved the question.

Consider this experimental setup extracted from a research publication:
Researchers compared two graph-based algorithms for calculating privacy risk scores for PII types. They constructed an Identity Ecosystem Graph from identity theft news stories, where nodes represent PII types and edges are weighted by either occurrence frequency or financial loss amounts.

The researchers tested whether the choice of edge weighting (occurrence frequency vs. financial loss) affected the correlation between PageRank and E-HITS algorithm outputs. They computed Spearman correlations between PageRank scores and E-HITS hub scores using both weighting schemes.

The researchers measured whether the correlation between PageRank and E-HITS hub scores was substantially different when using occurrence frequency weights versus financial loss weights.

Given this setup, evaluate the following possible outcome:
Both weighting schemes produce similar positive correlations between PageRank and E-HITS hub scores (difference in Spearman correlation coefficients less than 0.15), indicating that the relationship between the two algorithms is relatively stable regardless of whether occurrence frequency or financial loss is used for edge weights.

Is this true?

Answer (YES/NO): YES